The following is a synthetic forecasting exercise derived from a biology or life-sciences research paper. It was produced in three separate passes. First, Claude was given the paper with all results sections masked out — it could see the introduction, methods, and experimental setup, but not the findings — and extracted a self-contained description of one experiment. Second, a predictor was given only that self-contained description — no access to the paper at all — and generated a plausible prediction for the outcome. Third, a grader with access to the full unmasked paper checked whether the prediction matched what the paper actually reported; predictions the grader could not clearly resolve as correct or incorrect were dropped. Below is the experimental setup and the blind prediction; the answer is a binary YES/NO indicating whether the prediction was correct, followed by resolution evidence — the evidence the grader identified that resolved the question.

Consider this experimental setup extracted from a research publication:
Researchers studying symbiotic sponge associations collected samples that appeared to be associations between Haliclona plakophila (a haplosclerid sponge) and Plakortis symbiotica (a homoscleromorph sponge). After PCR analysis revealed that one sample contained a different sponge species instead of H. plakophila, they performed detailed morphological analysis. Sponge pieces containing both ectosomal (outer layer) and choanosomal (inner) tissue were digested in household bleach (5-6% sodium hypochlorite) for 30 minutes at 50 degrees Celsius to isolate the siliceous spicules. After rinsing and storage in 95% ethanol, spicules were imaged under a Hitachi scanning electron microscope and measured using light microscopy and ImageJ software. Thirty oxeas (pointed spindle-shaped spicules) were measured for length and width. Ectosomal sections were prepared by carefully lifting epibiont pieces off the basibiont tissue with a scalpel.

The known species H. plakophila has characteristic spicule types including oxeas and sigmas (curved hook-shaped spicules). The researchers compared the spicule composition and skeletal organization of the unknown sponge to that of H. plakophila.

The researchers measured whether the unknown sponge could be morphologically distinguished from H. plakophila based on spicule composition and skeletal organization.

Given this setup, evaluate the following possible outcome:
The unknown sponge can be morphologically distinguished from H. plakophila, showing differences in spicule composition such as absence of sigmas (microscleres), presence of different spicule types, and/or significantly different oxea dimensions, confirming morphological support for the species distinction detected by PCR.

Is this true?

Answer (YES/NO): YES